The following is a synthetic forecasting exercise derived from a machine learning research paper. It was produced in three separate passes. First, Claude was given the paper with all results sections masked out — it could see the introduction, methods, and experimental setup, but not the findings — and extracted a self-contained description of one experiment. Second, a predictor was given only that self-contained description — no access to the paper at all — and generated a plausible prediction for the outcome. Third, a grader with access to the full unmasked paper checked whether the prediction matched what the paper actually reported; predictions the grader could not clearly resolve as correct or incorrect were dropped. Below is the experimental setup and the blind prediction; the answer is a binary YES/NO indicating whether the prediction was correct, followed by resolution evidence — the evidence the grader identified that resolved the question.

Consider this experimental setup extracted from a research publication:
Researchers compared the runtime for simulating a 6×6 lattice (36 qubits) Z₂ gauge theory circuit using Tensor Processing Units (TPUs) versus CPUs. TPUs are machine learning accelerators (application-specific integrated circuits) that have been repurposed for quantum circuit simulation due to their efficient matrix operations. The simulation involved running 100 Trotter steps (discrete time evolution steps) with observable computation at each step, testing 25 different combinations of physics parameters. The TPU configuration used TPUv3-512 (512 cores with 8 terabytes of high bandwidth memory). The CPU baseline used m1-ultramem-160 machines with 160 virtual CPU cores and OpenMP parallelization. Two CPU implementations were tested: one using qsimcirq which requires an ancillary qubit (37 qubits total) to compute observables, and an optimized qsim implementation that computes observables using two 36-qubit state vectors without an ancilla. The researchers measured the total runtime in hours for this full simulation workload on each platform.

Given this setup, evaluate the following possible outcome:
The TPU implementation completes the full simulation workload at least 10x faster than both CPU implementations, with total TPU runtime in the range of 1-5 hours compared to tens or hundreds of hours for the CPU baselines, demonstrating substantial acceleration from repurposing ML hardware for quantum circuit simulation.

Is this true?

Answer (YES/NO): YES